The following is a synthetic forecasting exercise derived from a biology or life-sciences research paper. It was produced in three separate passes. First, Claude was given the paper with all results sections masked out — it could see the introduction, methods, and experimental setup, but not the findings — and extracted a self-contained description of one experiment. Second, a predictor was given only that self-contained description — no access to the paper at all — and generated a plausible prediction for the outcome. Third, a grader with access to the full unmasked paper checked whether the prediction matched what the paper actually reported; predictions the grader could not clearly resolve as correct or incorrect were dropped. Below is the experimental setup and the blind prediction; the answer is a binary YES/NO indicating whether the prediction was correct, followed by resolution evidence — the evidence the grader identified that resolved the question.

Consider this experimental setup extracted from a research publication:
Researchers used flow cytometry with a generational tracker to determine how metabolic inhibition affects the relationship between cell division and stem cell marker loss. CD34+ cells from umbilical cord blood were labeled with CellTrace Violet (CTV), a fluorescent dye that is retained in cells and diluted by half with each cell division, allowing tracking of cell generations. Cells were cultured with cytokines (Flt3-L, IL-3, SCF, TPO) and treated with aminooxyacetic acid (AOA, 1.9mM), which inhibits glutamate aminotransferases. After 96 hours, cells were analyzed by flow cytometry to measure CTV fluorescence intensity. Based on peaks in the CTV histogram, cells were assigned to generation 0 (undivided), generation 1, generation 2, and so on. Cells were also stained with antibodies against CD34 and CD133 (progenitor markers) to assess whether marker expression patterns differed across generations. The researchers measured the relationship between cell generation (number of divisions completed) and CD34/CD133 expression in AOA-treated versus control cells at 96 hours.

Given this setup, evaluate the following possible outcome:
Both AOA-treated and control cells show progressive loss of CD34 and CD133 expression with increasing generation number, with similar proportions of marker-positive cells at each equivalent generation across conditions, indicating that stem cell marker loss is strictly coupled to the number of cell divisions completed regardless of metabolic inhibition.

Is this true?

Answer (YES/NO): NO